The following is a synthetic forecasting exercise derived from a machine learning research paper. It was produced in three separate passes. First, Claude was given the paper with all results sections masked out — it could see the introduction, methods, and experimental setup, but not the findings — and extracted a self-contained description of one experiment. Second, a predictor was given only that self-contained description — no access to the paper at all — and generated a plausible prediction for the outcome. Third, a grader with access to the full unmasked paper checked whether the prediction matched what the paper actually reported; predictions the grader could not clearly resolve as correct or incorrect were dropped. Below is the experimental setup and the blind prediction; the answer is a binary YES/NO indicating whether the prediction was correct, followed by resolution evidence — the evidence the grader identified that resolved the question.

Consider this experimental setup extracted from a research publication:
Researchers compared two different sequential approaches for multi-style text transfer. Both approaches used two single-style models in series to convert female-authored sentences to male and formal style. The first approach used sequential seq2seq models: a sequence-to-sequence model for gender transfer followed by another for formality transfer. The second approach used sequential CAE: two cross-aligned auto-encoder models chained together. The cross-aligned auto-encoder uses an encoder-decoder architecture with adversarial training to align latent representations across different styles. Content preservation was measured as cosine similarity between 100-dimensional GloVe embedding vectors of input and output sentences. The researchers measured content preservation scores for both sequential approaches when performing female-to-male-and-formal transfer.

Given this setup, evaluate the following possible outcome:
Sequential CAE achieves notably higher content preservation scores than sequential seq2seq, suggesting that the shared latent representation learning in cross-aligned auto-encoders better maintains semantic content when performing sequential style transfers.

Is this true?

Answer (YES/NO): NO